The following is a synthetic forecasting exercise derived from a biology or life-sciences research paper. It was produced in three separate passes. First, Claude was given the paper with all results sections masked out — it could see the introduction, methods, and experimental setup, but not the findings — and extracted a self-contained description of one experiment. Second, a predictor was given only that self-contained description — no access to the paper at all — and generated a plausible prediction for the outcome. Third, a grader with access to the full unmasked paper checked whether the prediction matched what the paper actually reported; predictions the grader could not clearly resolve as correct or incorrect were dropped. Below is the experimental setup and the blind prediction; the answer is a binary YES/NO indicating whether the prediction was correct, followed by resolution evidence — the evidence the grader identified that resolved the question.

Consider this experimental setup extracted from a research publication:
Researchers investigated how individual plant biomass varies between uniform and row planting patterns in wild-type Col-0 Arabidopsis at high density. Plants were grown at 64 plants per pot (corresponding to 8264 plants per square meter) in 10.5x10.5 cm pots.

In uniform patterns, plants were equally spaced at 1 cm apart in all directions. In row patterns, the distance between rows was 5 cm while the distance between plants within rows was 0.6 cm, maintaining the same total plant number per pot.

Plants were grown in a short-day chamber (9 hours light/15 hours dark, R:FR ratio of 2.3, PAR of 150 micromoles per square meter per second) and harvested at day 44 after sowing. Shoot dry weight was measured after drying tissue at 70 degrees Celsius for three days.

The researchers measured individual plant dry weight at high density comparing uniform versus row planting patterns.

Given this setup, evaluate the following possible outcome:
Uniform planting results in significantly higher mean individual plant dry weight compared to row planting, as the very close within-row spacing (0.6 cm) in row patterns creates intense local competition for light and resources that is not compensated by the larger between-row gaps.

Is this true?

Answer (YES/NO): YES